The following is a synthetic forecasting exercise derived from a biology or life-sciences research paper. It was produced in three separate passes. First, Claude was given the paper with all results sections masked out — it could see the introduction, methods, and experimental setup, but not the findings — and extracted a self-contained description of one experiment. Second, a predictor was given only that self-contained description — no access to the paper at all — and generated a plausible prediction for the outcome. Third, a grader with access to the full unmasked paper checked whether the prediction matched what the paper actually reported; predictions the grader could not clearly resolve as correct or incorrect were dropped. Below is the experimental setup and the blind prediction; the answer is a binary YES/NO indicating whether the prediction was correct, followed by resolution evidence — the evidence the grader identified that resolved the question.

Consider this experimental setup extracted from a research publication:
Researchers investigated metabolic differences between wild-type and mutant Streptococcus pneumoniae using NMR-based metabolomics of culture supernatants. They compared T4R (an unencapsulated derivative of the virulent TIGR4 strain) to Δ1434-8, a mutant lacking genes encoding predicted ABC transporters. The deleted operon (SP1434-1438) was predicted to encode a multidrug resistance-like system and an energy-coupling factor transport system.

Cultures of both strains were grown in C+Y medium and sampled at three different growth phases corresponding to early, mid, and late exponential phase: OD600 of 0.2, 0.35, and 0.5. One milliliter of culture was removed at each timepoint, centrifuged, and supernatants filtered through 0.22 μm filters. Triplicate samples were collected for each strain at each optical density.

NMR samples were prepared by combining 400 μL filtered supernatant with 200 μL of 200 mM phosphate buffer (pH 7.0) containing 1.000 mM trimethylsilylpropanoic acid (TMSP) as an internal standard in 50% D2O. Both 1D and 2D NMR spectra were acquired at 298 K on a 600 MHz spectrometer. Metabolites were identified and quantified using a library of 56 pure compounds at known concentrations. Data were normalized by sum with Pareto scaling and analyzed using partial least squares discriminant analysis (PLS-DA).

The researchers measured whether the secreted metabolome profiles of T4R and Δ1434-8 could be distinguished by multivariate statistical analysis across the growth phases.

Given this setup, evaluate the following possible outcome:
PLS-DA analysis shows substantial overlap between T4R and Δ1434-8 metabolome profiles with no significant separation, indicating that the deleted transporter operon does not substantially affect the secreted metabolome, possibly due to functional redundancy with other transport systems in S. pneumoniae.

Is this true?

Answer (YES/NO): NO